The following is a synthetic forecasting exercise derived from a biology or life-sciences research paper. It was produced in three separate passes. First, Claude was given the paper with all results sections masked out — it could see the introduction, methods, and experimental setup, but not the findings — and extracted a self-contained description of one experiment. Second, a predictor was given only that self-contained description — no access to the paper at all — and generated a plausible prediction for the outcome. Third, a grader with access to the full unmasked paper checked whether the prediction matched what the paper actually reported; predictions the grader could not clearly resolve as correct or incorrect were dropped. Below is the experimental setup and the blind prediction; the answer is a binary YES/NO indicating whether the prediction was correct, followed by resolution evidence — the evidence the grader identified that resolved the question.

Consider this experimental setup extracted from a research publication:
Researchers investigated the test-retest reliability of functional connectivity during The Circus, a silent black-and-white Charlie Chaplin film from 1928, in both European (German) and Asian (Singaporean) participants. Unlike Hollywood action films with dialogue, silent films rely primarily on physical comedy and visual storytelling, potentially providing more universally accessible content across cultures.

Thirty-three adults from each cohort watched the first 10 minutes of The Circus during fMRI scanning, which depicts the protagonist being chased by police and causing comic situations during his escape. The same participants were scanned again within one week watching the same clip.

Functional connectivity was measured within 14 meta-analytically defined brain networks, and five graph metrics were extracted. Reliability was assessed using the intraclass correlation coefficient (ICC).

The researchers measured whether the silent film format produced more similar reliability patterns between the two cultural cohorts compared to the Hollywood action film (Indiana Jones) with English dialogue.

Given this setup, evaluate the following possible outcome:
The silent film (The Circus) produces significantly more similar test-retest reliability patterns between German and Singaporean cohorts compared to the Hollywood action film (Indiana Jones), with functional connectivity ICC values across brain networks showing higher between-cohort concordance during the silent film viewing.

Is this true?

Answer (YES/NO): NO